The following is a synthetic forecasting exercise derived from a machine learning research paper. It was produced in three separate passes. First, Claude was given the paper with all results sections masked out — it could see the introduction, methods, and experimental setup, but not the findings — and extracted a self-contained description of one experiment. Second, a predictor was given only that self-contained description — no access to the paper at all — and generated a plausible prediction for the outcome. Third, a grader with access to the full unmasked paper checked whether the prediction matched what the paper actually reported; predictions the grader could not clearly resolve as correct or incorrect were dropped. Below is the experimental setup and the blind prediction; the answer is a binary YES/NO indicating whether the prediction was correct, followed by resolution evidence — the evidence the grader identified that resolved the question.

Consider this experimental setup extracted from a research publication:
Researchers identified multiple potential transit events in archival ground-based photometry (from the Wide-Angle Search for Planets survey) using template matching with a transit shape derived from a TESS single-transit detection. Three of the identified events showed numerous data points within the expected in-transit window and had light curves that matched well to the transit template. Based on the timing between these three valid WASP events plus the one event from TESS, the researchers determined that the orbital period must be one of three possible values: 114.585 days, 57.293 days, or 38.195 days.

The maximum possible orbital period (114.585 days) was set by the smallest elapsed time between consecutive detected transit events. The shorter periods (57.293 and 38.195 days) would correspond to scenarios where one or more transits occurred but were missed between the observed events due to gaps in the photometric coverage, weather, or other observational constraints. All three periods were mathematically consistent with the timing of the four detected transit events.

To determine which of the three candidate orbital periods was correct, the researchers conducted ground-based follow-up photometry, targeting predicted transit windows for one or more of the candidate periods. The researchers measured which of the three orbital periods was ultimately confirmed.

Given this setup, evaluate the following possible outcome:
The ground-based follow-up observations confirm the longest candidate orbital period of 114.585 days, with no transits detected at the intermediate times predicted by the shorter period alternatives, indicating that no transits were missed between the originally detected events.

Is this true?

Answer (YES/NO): NO